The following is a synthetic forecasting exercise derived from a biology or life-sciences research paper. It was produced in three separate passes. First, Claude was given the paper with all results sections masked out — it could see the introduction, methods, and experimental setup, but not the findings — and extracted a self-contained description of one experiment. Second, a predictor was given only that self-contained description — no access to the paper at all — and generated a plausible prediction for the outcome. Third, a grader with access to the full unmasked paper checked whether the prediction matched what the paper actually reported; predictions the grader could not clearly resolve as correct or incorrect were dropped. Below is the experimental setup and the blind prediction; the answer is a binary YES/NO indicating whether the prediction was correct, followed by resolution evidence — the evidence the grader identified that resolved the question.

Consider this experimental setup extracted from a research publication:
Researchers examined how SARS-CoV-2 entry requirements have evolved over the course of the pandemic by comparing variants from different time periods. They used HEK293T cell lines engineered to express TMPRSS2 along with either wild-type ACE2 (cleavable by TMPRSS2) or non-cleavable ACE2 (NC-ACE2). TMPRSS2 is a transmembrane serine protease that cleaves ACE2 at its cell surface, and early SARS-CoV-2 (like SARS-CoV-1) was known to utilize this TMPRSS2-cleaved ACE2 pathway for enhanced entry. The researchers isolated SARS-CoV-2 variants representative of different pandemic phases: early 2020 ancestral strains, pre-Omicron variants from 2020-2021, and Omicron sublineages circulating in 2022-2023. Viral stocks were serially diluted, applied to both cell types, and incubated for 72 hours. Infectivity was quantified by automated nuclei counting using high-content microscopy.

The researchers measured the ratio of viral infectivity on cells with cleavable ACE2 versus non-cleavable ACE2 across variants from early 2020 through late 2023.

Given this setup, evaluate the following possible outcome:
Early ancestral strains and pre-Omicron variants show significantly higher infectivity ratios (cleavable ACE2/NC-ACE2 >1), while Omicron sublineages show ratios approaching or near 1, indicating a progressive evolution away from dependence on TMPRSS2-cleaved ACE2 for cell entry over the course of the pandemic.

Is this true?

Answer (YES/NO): NO